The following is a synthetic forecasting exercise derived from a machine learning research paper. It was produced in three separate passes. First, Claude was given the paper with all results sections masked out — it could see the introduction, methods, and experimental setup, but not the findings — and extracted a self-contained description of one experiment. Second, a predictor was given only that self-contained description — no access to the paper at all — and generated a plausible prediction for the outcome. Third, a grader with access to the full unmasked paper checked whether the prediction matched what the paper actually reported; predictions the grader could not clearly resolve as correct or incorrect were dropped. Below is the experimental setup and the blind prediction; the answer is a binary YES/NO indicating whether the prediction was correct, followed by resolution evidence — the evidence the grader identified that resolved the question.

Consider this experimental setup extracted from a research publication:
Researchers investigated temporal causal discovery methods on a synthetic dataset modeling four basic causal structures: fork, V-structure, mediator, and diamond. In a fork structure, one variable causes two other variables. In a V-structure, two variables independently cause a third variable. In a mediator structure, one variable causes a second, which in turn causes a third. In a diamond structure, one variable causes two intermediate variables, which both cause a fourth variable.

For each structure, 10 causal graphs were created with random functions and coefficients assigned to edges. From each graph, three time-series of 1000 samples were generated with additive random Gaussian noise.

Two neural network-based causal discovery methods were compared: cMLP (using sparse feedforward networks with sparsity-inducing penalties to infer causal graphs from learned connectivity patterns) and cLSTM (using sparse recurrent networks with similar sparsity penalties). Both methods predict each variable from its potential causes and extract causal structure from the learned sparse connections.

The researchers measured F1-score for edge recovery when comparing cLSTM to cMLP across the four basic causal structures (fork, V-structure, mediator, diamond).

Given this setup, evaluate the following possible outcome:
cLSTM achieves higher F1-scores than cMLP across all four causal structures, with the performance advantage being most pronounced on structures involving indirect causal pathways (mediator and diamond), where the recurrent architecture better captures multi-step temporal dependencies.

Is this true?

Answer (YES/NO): NO